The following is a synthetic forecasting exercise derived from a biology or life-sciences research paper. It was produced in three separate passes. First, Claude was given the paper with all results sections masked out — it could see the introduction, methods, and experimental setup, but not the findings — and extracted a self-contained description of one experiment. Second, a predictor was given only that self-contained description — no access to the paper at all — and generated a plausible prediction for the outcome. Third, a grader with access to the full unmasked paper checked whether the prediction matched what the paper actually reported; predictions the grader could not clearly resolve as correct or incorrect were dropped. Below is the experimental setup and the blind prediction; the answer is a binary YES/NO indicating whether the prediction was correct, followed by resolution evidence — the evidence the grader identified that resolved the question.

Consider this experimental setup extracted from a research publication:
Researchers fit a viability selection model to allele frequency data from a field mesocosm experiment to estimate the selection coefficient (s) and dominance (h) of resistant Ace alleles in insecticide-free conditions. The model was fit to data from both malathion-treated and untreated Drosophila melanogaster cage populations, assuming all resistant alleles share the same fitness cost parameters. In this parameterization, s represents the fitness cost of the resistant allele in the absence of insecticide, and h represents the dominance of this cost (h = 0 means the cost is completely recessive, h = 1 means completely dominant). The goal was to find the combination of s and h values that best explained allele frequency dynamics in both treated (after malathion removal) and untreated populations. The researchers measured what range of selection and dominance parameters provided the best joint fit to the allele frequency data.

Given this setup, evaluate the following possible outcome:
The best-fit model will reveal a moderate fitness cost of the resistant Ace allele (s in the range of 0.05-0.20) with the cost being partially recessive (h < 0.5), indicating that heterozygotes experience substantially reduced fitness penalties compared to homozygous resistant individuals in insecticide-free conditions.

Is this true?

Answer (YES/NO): NO